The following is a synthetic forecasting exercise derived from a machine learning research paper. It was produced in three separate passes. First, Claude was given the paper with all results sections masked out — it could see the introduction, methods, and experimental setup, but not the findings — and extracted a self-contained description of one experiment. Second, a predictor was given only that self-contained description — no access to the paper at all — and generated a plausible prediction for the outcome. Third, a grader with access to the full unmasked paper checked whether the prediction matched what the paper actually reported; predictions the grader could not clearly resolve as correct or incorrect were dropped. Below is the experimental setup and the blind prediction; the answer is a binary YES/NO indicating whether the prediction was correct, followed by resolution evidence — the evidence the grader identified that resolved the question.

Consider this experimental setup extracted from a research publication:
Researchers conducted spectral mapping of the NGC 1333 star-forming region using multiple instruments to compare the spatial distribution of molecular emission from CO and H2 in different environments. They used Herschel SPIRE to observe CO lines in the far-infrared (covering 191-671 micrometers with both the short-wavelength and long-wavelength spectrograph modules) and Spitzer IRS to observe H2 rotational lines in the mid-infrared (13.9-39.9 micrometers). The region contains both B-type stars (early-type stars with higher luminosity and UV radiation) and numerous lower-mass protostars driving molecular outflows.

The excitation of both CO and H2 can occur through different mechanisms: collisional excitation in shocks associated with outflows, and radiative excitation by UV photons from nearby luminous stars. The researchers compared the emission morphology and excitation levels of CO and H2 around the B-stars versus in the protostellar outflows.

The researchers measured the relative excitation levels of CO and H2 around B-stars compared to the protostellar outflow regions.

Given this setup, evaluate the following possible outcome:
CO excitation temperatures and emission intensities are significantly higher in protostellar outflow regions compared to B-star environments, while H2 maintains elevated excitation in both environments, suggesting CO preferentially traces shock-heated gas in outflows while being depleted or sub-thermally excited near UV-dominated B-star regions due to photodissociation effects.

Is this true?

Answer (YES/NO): NO